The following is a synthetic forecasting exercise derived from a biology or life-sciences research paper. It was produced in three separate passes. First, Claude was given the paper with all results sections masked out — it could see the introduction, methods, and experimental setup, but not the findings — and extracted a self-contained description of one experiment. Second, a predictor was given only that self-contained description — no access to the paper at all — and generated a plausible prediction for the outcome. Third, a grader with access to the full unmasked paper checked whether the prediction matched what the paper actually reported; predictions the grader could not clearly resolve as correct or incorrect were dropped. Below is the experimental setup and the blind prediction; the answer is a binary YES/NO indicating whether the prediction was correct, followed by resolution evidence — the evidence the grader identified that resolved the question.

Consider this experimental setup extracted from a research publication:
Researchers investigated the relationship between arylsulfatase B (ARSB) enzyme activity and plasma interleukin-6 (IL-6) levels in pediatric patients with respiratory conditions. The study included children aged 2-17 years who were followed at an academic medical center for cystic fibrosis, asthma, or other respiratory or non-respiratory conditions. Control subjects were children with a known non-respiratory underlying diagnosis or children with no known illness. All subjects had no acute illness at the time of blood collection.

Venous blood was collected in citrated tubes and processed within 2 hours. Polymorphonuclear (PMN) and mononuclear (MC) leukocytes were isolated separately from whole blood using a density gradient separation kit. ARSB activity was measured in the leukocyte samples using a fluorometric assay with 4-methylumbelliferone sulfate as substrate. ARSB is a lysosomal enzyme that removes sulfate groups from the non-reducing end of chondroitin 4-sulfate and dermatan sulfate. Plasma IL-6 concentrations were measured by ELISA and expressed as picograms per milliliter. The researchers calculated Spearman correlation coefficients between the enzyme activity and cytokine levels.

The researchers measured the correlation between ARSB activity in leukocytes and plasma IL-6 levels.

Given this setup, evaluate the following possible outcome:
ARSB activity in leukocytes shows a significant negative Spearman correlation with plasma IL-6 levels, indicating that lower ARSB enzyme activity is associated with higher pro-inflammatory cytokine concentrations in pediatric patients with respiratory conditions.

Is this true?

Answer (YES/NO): YES